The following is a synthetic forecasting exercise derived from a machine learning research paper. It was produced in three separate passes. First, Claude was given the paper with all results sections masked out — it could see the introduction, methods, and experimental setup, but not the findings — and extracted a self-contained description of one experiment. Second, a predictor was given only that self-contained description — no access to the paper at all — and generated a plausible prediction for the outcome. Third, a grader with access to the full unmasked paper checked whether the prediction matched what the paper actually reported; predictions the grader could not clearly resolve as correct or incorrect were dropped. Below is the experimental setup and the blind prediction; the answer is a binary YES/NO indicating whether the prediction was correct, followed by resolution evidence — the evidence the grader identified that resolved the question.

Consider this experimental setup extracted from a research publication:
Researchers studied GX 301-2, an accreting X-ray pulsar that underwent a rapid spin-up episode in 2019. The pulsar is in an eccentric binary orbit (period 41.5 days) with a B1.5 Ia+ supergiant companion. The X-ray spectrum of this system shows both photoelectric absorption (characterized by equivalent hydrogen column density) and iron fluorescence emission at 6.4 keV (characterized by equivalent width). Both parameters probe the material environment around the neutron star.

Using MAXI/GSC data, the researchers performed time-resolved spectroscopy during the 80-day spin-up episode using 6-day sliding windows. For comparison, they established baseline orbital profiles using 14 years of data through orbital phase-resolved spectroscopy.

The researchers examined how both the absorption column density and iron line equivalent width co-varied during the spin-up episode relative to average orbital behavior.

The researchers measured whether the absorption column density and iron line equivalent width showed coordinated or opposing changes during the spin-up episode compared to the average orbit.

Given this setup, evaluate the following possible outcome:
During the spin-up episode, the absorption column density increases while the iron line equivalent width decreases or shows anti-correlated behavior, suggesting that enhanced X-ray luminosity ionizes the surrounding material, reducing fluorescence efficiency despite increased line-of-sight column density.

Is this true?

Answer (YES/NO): YES